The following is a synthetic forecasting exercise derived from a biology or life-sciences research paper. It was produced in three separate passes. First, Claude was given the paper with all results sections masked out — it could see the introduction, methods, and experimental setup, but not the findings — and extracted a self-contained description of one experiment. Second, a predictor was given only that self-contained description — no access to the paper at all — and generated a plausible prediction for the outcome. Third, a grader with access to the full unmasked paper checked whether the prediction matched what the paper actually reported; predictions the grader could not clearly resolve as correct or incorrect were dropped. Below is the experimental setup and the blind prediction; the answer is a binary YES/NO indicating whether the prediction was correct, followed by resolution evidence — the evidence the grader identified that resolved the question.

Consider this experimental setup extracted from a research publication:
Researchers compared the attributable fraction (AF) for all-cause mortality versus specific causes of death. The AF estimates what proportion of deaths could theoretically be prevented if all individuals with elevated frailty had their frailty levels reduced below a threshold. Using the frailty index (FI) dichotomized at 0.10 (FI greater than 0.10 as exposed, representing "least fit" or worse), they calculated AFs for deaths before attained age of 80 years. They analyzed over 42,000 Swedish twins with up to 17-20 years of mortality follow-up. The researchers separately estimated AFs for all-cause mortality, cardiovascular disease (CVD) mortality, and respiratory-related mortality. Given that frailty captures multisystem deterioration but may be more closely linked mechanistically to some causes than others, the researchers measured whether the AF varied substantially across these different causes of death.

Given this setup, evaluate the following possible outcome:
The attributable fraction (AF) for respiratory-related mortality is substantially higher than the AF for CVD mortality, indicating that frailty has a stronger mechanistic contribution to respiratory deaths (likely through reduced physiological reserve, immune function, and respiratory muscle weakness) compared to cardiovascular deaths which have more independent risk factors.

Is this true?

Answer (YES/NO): NO